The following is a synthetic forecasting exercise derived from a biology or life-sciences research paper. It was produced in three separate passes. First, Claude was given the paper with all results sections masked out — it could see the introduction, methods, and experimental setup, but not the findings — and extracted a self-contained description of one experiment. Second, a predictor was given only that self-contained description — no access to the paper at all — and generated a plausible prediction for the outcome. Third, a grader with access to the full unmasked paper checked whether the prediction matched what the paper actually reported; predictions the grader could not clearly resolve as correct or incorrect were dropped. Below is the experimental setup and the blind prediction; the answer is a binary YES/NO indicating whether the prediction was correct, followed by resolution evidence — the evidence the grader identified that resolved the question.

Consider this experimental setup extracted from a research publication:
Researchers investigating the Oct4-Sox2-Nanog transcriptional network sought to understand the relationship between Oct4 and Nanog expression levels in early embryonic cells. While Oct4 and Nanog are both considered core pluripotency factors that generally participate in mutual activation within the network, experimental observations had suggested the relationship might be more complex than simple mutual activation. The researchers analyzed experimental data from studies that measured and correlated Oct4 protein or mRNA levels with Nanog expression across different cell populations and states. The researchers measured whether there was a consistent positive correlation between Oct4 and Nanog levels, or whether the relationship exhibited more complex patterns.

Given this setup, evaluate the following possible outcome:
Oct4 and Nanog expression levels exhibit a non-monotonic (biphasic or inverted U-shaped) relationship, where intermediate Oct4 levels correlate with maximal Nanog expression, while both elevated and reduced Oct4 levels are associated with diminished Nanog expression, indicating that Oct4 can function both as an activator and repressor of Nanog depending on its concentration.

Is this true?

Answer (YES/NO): NO